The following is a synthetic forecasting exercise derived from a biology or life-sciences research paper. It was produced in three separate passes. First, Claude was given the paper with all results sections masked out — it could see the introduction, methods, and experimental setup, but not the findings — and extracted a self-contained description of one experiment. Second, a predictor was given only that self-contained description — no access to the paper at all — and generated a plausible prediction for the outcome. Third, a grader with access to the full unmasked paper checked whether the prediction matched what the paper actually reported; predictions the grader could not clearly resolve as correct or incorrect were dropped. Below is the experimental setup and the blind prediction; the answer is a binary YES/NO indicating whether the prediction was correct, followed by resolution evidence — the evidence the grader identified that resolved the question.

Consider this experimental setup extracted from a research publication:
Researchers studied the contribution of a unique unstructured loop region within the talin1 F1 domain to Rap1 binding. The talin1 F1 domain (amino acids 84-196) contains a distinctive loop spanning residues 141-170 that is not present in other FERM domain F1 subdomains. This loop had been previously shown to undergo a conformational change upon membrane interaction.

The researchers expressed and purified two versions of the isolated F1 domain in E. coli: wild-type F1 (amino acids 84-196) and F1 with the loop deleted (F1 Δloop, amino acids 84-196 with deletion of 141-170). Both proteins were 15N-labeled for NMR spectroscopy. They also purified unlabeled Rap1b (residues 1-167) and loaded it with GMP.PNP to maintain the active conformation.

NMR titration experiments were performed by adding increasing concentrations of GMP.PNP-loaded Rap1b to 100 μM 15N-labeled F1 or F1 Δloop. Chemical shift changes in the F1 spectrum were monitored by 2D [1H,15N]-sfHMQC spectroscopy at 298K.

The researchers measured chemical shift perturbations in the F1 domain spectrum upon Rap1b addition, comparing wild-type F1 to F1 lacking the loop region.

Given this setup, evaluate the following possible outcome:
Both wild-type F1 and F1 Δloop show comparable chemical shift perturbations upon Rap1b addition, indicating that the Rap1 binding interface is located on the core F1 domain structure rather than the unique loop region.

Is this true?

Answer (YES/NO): YES